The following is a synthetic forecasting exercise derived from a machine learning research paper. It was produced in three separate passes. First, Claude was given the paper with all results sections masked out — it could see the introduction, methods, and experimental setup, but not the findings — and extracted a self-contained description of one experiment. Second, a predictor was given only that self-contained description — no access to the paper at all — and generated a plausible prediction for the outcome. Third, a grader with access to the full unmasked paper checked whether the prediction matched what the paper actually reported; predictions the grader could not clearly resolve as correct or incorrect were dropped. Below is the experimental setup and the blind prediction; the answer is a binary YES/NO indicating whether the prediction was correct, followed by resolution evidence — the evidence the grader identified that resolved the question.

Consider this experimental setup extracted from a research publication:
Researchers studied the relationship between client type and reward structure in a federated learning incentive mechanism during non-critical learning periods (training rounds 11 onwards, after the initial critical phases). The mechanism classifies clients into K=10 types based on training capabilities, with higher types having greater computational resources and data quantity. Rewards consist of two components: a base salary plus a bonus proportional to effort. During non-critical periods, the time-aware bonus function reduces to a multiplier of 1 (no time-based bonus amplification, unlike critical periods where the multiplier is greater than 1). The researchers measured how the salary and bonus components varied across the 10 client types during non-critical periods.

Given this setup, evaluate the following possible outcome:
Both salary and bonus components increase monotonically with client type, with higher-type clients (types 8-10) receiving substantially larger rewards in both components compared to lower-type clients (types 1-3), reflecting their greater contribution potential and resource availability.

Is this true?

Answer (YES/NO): NO